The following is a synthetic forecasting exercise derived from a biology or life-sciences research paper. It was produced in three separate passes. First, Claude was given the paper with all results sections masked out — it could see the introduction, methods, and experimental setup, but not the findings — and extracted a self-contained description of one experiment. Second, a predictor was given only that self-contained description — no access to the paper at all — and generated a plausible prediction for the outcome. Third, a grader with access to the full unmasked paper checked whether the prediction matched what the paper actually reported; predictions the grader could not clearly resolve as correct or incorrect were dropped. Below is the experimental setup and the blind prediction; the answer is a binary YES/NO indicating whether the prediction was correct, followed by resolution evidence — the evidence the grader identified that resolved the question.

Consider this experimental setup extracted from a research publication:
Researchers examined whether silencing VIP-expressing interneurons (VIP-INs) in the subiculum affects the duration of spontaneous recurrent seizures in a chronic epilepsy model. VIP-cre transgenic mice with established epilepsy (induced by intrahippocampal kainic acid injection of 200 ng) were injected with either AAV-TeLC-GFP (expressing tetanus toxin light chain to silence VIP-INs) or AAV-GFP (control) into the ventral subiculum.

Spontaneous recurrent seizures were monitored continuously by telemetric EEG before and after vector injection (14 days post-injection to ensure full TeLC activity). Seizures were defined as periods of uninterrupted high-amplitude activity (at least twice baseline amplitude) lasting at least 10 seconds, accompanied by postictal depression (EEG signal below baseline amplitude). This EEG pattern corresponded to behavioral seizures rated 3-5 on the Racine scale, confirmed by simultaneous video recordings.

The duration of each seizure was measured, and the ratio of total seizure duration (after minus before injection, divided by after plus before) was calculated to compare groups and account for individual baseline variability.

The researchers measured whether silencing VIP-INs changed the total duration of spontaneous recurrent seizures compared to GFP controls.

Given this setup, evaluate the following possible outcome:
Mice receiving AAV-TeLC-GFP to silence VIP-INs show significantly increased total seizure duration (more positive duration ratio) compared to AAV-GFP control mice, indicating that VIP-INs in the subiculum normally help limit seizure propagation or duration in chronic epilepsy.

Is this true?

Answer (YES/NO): NO